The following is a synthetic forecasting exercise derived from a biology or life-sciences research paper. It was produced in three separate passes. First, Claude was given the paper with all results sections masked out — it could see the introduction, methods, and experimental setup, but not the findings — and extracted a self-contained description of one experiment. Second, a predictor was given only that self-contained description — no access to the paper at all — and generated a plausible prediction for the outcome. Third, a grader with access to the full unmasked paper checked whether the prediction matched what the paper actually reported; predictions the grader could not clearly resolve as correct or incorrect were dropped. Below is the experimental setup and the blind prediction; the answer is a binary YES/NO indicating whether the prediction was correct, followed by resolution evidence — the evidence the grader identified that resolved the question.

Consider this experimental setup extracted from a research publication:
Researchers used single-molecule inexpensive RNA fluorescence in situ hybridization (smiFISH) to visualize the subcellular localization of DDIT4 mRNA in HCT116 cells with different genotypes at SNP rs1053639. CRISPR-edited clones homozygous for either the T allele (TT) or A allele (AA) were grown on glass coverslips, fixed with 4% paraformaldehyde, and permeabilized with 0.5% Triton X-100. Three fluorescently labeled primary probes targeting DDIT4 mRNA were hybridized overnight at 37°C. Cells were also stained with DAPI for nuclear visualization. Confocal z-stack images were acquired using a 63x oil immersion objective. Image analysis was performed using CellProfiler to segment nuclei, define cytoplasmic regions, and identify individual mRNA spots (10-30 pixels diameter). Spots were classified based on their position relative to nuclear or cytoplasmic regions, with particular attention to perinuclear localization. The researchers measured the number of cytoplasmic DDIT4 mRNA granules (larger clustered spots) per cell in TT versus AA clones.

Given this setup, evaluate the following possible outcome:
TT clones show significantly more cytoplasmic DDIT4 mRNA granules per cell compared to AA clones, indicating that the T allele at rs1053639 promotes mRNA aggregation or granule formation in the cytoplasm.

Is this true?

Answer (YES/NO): NO